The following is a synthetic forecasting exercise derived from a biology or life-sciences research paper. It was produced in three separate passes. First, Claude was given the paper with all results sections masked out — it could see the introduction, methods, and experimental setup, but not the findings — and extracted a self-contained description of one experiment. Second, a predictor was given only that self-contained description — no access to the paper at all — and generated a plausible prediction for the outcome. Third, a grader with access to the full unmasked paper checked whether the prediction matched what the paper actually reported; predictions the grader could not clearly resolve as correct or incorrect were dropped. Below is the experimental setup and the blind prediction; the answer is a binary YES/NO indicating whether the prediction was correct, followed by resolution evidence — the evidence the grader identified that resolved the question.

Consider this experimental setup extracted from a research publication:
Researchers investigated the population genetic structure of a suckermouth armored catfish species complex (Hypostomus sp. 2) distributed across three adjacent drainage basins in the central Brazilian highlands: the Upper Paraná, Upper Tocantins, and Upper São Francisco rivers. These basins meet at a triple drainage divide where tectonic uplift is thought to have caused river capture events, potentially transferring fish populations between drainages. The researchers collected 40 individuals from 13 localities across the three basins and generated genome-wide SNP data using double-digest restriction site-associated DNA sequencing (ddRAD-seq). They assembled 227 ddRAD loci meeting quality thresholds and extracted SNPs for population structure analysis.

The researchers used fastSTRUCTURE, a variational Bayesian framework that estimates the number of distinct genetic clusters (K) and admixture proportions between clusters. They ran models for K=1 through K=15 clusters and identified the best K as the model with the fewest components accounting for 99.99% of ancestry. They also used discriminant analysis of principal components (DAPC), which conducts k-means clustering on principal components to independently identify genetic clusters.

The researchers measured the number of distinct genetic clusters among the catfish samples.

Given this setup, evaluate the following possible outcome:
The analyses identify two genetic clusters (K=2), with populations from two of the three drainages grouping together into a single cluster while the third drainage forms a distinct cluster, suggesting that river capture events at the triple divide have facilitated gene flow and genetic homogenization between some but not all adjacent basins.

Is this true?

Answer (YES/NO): NO